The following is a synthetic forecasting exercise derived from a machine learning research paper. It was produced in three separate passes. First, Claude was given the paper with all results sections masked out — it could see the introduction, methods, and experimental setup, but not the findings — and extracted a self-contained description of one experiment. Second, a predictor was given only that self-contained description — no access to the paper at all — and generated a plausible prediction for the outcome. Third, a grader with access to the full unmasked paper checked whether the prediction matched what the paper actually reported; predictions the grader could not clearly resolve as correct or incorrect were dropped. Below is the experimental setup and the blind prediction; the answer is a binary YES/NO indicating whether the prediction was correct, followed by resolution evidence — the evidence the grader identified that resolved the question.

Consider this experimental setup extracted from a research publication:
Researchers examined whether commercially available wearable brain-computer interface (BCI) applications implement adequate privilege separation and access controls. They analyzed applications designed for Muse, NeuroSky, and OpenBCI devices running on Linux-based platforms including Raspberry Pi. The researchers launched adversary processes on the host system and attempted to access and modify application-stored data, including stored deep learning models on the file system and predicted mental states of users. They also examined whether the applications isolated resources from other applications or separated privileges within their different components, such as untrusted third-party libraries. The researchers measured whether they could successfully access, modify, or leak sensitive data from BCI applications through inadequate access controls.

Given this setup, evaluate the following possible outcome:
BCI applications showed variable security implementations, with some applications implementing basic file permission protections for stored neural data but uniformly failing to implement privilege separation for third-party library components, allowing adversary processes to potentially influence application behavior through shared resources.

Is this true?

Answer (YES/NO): NO